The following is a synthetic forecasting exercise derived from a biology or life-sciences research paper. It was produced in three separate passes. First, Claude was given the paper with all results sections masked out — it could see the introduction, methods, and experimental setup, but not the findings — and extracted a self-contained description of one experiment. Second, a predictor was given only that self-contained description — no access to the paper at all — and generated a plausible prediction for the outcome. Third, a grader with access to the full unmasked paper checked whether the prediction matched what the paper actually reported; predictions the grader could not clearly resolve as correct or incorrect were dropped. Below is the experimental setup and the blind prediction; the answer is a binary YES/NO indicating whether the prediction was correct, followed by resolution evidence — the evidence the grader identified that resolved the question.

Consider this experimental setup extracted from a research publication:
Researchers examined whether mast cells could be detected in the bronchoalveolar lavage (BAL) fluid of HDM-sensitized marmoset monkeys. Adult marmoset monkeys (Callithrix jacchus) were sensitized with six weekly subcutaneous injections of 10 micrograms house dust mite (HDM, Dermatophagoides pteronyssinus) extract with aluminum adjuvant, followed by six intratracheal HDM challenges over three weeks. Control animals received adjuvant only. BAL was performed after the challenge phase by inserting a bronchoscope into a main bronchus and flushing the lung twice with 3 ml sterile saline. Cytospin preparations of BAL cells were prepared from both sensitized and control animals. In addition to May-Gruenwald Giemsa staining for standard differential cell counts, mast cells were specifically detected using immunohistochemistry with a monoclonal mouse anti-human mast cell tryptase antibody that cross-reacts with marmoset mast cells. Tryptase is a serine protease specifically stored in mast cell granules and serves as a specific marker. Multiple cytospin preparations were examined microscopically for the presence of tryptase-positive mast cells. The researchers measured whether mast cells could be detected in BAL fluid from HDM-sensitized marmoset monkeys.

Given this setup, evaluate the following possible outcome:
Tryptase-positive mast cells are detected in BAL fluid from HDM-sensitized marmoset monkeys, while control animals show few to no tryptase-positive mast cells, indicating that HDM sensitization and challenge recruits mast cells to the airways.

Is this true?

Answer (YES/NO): YES